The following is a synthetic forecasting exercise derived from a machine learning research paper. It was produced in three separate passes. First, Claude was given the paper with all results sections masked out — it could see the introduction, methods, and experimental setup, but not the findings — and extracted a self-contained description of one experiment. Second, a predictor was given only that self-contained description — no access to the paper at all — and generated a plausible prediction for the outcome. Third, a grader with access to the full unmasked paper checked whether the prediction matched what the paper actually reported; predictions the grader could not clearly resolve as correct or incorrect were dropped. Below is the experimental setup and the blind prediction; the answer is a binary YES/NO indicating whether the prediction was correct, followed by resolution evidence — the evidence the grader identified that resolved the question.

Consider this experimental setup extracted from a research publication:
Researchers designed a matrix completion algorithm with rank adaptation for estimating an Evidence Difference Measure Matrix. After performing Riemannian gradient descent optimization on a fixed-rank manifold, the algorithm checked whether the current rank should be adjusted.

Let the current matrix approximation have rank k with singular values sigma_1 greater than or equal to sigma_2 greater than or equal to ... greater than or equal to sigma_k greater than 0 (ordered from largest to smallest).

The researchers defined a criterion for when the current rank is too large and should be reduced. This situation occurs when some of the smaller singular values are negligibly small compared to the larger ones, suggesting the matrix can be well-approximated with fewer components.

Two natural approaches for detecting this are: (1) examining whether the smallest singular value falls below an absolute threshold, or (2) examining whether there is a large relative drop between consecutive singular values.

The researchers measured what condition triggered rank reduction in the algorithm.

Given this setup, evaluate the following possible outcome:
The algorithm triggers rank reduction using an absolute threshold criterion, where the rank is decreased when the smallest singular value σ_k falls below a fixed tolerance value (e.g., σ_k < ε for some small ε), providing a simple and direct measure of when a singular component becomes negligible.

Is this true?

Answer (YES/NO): NO